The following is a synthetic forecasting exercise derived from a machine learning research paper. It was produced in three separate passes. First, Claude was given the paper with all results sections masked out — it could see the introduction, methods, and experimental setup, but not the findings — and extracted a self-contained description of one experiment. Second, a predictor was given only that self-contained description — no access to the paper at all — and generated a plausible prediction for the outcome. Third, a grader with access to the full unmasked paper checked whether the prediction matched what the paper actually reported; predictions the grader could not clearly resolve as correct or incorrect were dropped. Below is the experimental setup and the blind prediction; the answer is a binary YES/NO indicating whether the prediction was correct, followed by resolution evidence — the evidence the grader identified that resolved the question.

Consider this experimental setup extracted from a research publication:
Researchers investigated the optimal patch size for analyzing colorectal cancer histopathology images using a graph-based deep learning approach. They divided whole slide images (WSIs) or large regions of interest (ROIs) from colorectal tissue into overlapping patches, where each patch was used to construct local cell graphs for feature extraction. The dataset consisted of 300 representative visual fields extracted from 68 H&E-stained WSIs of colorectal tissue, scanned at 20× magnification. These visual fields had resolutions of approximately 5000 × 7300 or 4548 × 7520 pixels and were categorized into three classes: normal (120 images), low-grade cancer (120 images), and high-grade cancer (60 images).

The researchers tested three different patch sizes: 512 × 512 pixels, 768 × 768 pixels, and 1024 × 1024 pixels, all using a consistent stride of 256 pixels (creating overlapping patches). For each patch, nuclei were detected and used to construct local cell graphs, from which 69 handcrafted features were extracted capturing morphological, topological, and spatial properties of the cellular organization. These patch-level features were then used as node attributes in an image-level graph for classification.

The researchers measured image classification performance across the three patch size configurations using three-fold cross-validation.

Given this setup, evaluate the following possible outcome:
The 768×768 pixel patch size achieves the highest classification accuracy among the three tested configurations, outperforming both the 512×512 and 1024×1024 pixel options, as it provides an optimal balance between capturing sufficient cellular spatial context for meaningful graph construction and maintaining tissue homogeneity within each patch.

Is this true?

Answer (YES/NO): YES